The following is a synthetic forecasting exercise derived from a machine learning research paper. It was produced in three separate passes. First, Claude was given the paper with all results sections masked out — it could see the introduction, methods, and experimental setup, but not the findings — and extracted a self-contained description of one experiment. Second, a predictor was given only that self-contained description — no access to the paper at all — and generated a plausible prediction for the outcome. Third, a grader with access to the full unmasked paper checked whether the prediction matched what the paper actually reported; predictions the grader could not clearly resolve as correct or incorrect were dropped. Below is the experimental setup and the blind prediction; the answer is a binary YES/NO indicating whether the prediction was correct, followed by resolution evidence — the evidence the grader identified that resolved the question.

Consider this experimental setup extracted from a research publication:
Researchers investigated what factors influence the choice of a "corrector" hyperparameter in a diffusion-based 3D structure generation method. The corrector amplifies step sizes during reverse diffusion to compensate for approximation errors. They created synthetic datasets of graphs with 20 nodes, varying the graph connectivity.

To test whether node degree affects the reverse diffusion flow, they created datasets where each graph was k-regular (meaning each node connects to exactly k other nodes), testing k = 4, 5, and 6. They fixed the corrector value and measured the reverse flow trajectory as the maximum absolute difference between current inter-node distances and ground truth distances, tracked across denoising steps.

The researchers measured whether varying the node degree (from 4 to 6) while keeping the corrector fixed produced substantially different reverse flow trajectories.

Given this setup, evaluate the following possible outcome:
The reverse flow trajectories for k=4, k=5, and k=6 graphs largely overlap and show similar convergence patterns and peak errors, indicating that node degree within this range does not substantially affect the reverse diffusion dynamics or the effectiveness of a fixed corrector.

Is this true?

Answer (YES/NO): YES